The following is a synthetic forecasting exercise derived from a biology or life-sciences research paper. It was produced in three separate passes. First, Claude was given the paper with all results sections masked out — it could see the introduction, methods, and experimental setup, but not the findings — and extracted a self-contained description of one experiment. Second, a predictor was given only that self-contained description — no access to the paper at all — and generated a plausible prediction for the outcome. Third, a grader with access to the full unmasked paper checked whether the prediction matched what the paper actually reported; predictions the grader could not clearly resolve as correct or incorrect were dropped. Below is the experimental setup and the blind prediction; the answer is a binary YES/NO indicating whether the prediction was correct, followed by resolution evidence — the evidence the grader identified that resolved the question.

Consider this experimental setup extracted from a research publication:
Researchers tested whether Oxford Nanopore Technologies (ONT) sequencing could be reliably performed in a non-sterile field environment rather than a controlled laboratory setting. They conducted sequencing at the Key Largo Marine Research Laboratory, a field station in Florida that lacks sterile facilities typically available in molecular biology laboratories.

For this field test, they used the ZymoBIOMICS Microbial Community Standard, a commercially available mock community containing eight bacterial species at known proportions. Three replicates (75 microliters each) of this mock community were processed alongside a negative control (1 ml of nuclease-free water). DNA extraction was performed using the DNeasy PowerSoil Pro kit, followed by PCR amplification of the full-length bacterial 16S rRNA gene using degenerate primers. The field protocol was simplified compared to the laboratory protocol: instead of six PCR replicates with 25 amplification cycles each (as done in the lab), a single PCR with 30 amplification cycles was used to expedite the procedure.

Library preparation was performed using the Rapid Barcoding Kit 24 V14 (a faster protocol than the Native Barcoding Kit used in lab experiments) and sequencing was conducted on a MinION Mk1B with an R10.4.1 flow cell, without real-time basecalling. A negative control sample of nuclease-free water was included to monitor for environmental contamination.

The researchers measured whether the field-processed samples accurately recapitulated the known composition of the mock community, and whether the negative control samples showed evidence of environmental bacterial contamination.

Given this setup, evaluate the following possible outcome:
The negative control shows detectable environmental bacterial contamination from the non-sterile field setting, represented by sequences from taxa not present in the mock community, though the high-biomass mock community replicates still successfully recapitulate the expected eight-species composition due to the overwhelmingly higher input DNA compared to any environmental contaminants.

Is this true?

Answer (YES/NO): NO